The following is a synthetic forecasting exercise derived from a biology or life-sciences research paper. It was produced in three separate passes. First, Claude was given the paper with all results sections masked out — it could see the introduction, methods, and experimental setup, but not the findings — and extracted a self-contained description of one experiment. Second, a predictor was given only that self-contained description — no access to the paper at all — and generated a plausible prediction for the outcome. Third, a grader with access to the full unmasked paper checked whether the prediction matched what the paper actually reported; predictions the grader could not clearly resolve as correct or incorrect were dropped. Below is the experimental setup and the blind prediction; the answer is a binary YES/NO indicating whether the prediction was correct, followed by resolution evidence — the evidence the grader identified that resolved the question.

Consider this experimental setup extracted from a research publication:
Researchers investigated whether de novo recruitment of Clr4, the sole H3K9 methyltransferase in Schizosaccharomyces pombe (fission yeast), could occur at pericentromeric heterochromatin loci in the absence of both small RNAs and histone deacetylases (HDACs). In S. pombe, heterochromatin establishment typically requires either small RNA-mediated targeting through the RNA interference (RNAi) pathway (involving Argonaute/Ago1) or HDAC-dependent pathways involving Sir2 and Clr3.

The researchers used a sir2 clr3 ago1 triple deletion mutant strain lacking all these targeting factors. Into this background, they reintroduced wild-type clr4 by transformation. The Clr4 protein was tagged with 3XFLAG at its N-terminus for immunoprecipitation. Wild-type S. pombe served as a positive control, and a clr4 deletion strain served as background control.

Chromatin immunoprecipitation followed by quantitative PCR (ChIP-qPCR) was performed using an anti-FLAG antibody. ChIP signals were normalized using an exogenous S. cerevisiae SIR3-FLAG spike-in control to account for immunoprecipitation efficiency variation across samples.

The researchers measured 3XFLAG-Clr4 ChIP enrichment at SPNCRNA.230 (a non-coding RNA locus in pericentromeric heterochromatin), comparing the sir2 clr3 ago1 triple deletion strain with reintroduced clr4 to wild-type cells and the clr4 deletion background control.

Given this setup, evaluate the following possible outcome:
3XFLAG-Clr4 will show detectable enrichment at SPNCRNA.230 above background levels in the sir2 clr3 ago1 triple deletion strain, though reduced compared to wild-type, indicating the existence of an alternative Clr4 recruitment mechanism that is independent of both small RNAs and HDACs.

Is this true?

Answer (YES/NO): YES